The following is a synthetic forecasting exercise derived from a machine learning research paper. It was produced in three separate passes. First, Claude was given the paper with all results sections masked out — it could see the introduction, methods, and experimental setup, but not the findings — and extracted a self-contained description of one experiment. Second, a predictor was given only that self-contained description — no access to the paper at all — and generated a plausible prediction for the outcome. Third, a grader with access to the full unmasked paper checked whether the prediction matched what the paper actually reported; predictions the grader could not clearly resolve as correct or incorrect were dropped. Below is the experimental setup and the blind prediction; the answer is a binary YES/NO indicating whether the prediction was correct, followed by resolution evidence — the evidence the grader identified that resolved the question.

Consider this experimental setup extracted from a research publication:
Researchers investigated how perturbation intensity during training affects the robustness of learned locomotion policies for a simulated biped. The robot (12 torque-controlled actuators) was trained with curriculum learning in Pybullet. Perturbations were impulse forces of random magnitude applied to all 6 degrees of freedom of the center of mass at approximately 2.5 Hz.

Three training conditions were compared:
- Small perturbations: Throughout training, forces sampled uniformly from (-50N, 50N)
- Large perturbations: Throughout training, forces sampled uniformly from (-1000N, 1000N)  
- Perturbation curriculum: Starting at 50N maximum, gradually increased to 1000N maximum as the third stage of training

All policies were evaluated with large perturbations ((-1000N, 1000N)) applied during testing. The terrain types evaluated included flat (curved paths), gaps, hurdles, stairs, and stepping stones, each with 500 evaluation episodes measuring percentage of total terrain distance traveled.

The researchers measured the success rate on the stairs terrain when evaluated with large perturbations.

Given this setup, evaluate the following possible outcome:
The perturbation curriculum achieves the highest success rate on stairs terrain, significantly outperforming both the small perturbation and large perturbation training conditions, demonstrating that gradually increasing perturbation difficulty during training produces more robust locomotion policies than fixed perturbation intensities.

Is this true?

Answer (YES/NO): YES